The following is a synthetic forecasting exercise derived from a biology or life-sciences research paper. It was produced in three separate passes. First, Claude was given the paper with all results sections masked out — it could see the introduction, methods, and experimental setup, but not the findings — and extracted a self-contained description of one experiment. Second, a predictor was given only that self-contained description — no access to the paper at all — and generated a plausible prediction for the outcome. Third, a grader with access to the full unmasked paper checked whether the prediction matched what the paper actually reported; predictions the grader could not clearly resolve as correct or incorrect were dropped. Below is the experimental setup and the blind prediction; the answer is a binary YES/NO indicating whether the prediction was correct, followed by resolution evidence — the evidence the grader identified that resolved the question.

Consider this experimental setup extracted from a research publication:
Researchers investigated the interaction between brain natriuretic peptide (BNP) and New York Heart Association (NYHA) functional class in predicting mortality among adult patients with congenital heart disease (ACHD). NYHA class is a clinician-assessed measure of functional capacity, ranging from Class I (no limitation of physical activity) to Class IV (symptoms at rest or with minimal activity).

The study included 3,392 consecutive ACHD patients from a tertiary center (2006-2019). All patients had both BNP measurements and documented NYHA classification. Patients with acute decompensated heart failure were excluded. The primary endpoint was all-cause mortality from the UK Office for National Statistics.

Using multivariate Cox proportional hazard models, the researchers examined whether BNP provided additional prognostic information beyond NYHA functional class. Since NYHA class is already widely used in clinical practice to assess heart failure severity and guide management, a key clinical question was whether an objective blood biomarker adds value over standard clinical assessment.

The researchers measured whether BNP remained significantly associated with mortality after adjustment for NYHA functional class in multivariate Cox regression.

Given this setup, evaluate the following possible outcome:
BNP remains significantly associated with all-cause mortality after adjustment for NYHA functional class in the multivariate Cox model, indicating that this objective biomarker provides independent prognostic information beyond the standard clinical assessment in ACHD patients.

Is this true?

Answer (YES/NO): YES